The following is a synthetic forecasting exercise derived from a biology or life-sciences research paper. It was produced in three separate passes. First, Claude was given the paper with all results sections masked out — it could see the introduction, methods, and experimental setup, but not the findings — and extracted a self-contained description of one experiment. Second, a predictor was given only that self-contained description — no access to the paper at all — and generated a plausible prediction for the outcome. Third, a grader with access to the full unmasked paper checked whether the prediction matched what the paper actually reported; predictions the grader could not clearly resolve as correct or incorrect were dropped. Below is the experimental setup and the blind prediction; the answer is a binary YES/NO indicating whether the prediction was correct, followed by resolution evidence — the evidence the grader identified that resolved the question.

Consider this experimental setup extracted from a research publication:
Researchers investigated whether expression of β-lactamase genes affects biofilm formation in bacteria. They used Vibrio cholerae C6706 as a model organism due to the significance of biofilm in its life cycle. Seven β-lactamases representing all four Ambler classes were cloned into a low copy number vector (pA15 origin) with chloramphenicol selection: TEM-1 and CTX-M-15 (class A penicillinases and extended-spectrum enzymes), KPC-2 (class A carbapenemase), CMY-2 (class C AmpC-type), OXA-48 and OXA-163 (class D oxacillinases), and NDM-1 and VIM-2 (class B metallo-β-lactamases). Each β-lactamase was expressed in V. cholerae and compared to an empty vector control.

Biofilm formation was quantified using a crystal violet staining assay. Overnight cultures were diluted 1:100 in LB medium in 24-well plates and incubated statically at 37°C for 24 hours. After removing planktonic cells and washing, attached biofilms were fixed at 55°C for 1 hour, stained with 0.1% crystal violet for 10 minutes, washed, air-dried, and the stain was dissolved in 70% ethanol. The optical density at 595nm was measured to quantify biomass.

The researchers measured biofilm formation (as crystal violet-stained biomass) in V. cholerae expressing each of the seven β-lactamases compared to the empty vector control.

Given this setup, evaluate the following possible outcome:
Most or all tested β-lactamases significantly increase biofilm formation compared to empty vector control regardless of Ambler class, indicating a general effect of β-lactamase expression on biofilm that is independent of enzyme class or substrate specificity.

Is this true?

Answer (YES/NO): NO